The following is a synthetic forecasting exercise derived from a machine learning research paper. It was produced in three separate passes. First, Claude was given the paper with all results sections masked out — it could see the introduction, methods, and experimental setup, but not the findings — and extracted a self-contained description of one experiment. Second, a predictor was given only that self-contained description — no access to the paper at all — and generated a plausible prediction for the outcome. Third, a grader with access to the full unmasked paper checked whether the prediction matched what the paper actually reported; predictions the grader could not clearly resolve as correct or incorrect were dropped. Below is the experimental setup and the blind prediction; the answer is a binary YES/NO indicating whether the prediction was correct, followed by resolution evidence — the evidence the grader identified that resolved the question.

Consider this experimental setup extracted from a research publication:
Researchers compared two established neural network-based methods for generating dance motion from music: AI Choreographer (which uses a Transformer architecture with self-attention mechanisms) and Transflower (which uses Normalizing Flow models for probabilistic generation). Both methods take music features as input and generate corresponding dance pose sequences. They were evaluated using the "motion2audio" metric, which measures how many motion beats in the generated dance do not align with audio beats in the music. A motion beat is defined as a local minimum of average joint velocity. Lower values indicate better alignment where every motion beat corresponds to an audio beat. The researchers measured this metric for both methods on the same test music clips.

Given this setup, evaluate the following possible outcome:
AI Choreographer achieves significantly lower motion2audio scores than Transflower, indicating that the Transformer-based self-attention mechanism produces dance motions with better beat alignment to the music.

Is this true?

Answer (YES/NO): YES